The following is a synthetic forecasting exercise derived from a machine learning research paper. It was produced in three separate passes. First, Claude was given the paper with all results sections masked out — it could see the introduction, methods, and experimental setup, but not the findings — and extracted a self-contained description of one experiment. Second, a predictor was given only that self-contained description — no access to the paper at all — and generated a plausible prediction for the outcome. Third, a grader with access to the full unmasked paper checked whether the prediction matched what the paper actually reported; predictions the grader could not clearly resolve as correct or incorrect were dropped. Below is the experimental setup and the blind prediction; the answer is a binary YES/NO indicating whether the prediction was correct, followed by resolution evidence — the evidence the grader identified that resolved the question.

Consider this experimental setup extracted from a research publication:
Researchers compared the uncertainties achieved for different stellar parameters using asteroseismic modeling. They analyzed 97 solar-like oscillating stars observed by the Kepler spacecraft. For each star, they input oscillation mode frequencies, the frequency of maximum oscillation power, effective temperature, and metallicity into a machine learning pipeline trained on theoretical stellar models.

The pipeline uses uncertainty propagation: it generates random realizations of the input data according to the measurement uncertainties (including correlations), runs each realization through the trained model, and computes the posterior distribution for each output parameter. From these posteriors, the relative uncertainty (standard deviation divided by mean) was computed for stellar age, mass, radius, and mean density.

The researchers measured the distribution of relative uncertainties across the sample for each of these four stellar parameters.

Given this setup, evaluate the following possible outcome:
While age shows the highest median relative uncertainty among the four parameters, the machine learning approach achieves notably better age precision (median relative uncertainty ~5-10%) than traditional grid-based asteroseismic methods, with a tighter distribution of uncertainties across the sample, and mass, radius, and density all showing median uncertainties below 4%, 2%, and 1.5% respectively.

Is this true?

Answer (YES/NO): NO